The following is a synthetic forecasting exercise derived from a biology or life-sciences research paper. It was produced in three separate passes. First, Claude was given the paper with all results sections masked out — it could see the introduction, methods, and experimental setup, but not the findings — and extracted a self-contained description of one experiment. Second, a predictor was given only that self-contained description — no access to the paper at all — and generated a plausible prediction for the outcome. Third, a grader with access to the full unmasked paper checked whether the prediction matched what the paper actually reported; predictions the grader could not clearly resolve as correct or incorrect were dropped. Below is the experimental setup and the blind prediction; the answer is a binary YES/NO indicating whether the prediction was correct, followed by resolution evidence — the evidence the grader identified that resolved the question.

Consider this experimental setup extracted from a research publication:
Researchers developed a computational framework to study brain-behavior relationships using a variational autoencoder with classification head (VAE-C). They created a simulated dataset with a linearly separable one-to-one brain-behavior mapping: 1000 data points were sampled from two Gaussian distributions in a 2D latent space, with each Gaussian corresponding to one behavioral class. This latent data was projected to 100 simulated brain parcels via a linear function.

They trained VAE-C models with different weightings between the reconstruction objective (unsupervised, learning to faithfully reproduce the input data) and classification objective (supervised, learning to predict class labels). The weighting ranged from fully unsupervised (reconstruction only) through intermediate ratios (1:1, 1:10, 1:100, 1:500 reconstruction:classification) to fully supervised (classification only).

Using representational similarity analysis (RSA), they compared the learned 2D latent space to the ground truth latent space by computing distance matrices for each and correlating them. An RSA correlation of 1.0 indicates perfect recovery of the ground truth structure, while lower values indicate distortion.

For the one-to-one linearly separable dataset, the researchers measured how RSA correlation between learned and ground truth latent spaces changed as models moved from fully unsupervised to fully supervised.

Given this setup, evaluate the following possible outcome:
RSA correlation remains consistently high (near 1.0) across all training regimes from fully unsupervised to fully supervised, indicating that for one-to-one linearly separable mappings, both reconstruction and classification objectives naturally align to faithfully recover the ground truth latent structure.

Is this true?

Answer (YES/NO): NO